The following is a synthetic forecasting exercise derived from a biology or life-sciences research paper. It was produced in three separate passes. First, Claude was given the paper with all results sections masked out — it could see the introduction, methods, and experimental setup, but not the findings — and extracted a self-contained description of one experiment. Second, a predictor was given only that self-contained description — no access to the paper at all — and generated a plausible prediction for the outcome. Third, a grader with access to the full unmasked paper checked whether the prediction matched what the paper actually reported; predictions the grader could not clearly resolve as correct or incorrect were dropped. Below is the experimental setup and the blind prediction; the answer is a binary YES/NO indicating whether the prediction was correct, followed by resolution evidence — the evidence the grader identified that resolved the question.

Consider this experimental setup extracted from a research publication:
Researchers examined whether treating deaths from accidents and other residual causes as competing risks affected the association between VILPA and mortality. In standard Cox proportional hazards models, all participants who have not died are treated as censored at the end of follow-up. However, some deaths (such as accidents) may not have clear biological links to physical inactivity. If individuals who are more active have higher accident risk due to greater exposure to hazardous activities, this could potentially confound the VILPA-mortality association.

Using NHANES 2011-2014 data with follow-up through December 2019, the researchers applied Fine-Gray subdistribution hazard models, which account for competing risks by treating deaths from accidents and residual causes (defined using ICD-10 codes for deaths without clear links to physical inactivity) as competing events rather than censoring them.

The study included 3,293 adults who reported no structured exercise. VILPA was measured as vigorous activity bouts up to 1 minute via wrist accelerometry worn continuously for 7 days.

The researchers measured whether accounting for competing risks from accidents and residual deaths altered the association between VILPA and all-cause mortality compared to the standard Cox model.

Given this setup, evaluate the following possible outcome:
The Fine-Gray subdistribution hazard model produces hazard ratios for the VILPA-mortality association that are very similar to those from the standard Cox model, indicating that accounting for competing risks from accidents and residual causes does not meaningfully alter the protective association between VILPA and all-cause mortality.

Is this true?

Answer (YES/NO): NO